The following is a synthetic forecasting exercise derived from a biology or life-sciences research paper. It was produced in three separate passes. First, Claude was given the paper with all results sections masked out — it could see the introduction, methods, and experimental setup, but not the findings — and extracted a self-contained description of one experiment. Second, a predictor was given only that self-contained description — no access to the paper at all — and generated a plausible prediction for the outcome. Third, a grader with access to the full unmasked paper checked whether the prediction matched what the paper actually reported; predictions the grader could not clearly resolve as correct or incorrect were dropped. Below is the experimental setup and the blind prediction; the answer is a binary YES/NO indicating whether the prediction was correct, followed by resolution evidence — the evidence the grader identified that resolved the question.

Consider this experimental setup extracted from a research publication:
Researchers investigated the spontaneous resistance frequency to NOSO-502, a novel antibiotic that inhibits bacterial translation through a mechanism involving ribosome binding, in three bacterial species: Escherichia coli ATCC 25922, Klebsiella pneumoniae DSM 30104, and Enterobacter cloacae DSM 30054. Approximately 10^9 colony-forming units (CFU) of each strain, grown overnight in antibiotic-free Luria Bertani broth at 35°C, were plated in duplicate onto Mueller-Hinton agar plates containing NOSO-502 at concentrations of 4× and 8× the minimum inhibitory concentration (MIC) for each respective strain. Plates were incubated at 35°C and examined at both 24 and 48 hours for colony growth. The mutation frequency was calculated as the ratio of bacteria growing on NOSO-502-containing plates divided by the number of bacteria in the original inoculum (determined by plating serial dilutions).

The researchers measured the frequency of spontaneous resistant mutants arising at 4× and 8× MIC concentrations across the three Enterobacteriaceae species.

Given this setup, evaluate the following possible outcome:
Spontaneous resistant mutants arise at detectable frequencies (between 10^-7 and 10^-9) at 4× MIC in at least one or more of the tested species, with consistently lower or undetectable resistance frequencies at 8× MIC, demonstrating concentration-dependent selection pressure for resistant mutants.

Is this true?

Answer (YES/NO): YES